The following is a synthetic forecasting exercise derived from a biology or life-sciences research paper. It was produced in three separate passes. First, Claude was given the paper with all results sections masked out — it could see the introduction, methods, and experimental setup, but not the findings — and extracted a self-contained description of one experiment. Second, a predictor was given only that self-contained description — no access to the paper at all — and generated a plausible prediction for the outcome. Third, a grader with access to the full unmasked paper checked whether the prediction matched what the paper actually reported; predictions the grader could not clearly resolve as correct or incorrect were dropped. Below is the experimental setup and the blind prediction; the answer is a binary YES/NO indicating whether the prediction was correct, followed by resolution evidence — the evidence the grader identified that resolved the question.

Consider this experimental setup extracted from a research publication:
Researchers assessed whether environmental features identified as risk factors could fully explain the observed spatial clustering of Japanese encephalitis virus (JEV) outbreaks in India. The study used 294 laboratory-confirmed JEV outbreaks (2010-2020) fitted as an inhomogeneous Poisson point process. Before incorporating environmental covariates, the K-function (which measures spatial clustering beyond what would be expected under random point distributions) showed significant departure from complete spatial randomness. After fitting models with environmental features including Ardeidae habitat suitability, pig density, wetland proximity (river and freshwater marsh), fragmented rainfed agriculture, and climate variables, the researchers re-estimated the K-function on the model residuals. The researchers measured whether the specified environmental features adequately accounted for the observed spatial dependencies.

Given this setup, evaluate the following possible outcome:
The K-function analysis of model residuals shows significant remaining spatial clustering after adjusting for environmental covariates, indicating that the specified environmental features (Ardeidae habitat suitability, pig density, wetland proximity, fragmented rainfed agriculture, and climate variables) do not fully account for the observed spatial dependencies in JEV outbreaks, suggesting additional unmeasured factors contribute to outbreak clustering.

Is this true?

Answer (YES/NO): NO